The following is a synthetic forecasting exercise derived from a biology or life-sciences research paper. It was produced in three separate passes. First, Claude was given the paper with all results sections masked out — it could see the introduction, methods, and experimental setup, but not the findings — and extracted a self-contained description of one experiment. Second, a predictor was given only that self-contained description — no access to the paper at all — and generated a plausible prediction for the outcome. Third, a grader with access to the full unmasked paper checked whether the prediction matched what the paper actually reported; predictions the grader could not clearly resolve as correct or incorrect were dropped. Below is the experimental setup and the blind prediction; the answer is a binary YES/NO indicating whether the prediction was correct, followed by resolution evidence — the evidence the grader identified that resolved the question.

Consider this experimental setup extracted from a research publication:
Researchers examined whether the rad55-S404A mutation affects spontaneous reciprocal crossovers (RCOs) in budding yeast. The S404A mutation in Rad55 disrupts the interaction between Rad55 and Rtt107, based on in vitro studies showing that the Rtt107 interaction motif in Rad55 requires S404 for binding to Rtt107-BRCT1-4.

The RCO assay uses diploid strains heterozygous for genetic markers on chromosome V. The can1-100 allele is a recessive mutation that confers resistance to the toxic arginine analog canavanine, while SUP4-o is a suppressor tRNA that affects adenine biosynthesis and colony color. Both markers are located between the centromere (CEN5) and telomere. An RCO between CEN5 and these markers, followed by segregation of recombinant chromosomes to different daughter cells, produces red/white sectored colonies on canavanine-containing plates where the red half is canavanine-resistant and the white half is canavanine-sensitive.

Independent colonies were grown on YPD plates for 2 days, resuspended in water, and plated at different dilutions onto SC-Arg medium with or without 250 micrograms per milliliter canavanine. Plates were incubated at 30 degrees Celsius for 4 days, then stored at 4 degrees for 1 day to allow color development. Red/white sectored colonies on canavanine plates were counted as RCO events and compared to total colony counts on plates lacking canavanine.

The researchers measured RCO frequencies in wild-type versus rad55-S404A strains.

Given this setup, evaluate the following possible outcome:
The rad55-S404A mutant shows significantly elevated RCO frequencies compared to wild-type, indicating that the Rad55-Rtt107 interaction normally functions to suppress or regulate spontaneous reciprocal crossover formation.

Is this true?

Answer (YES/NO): YES